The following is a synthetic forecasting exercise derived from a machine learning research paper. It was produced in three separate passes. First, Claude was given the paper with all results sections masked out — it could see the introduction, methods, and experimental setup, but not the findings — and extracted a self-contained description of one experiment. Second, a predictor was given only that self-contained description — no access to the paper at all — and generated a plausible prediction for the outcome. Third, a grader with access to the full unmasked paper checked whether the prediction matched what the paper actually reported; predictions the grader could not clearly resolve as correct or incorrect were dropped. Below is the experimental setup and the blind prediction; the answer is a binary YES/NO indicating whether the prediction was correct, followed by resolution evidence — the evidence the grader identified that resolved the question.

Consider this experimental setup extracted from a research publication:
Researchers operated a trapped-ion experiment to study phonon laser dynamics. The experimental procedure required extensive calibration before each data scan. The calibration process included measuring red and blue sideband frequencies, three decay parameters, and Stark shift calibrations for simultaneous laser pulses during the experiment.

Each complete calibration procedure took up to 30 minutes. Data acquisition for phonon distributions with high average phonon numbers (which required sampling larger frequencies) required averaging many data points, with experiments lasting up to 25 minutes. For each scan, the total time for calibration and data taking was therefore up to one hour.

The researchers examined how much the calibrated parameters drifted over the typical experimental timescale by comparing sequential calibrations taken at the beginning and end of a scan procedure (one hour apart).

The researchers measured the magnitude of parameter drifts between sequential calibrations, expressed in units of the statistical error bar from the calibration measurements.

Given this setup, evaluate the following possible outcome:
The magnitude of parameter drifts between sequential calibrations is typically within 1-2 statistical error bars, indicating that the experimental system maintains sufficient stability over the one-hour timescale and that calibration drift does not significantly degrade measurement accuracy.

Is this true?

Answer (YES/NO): YES